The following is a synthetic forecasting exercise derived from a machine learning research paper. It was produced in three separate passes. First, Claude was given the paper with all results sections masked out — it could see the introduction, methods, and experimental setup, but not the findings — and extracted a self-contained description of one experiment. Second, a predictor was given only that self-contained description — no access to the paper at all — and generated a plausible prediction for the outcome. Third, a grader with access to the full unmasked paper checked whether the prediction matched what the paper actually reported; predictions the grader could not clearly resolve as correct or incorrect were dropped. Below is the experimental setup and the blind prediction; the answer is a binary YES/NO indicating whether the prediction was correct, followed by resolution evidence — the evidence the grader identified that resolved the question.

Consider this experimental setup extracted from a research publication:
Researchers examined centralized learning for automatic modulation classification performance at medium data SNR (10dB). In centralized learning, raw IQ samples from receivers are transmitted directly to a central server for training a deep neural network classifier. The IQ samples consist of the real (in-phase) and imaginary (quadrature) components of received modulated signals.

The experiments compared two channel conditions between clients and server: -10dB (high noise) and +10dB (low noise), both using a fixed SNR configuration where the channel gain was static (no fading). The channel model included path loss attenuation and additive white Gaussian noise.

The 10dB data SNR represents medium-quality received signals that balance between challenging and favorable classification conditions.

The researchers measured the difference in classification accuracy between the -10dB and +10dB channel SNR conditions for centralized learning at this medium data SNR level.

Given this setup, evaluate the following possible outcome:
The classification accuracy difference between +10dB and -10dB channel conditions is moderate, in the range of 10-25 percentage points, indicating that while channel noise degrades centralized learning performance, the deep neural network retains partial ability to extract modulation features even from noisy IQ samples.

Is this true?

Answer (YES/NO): NO